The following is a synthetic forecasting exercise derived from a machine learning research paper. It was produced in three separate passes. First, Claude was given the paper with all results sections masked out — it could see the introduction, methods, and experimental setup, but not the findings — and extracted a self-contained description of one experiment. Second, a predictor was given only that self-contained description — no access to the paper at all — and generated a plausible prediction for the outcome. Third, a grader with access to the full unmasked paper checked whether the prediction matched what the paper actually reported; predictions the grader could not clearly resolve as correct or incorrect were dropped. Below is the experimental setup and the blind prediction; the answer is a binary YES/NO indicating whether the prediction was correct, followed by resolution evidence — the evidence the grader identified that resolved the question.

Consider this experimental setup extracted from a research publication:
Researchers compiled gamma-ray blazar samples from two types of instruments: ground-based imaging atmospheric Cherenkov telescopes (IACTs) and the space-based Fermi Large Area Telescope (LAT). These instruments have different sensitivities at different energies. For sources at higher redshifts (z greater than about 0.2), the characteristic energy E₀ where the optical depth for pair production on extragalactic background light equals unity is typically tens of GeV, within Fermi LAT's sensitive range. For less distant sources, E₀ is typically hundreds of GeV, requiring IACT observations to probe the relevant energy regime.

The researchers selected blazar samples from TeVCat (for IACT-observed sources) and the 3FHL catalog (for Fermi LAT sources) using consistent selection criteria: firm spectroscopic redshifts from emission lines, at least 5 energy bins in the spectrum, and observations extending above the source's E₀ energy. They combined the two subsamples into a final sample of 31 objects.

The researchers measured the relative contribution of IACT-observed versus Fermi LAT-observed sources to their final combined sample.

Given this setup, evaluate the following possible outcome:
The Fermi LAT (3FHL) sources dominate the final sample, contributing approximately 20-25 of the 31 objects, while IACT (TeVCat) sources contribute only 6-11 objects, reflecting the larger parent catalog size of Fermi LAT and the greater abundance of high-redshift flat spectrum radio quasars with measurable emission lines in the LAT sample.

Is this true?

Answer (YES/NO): NO